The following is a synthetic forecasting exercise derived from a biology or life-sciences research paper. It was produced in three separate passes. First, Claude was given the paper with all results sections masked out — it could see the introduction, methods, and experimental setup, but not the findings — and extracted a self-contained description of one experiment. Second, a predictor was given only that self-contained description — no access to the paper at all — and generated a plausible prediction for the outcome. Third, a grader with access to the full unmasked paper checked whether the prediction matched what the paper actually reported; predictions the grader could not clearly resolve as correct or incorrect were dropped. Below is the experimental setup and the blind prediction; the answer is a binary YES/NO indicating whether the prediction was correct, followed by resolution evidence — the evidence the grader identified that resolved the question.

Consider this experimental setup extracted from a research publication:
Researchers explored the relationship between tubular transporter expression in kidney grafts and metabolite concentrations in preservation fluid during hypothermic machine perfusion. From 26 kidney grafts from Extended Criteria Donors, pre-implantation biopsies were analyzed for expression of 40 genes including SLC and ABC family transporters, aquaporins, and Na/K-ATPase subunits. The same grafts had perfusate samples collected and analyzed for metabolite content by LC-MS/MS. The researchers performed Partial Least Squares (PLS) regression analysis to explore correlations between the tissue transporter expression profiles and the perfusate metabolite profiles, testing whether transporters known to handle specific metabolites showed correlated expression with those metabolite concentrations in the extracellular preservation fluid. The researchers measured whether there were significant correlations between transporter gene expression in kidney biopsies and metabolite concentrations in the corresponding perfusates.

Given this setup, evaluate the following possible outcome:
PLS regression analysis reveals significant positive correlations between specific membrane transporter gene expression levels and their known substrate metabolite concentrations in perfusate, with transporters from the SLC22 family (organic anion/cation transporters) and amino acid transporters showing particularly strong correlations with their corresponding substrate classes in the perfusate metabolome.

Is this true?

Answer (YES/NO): NO